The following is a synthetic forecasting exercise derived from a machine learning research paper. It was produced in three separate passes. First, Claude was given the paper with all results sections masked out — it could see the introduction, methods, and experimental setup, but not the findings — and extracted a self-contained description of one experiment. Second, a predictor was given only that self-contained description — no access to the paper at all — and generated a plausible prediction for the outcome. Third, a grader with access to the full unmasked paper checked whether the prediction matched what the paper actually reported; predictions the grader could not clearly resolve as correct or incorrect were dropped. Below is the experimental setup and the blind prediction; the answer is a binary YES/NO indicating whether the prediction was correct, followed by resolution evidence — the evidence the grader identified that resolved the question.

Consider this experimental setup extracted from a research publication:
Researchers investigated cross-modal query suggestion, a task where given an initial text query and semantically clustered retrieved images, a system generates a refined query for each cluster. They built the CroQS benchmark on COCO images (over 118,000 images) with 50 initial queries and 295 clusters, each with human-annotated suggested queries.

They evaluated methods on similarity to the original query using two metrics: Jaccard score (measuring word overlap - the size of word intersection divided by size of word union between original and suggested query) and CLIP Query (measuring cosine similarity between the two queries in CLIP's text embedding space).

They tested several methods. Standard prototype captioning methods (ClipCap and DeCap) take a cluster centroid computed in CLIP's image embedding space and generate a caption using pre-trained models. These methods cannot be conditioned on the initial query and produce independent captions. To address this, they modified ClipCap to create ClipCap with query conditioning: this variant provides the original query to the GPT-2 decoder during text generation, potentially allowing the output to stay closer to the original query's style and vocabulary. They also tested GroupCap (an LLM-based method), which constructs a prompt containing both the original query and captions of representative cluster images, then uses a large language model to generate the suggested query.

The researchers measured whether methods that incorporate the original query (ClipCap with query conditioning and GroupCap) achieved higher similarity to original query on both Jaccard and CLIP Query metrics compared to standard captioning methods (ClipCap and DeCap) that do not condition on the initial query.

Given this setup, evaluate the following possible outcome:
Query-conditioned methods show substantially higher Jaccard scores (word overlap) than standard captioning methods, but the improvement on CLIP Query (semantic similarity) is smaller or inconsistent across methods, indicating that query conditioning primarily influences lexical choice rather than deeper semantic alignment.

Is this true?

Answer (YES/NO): NO